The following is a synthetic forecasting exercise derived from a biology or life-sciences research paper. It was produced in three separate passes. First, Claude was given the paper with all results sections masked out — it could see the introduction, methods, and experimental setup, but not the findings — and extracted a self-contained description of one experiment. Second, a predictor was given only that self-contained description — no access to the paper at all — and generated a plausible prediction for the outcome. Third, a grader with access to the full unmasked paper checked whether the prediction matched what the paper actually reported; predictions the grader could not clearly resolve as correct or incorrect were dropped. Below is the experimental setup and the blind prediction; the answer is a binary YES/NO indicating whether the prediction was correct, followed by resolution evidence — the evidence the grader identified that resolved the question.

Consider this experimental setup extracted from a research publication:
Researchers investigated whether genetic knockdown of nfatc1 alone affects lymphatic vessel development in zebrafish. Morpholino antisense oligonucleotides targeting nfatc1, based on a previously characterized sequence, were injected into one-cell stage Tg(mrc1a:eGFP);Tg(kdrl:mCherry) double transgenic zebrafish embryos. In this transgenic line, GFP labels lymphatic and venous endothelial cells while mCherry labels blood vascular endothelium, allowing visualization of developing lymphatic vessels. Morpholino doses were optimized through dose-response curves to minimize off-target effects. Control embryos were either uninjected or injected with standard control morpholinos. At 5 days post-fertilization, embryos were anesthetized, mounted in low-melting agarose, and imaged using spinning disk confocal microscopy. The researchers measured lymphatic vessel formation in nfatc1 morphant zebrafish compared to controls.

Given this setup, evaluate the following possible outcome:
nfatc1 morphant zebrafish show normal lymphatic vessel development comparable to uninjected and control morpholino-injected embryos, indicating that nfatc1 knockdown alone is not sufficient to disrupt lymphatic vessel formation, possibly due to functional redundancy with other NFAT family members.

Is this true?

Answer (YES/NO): NO